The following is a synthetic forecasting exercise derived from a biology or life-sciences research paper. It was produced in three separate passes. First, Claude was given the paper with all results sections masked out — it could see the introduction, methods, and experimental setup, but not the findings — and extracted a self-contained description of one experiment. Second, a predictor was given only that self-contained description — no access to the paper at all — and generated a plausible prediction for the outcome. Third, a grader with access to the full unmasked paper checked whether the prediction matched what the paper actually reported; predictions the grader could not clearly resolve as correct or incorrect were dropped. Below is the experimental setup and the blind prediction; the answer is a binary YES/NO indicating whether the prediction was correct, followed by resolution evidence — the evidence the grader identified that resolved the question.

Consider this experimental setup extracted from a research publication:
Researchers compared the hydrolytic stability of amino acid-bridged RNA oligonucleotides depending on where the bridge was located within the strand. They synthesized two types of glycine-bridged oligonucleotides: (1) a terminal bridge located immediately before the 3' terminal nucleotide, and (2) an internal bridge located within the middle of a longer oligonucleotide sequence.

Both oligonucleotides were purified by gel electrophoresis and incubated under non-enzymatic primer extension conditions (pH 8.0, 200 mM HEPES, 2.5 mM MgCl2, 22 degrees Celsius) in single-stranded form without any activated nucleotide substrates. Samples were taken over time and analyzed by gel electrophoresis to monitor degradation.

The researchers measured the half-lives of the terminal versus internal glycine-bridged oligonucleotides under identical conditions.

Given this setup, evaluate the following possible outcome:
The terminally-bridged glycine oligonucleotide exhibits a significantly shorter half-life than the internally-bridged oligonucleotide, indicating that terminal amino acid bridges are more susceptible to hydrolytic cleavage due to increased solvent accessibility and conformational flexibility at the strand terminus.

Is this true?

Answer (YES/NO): YES